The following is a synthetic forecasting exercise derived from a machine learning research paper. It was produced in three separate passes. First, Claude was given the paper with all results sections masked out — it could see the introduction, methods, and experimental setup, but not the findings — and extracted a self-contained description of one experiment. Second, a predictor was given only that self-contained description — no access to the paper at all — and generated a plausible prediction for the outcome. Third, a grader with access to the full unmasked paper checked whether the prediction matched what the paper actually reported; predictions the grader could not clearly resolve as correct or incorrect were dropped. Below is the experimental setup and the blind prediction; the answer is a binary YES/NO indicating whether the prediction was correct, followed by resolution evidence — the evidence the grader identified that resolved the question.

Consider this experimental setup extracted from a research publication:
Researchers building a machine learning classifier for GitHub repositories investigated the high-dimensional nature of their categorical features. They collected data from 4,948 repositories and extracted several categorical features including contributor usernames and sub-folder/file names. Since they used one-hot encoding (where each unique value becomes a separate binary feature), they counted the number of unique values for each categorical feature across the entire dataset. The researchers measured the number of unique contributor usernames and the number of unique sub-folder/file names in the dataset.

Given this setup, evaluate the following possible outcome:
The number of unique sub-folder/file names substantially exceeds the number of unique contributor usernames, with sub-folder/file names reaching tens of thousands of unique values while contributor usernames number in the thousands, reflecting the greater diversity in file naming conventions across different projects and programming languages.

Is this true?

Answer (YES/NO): NO